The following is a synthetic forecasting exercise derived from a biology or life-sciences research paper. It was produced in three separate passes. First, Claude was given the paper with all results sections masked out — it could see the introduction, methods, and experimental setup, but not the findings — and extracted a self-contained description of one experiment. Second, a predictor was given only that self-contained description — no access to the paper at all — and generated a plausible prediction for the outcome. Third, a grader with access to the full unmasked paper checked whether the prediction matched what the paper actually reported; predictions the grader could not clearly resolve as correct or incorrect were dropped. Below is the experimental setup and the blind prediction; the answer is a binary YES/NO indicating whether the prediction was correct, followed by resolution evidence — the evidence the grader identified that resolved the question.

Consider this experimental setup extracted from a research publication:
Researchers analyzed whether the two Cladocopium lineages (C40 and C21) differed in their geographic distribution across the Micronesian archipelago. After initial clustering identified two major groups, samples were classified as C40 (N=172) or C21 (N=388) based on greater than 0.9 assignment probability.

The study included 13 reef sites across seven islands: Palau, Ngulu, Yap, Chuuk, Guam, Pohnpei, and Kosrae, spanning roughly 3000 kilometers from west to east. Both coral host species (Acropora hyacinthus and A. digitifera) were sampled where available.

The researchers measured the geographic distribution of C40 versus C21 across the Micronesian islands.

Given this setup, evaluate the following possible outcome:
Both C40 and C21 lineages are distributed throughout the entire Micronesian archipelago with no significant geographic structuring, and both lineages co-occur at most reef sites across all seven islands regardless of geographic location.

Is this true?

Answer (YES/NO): NO